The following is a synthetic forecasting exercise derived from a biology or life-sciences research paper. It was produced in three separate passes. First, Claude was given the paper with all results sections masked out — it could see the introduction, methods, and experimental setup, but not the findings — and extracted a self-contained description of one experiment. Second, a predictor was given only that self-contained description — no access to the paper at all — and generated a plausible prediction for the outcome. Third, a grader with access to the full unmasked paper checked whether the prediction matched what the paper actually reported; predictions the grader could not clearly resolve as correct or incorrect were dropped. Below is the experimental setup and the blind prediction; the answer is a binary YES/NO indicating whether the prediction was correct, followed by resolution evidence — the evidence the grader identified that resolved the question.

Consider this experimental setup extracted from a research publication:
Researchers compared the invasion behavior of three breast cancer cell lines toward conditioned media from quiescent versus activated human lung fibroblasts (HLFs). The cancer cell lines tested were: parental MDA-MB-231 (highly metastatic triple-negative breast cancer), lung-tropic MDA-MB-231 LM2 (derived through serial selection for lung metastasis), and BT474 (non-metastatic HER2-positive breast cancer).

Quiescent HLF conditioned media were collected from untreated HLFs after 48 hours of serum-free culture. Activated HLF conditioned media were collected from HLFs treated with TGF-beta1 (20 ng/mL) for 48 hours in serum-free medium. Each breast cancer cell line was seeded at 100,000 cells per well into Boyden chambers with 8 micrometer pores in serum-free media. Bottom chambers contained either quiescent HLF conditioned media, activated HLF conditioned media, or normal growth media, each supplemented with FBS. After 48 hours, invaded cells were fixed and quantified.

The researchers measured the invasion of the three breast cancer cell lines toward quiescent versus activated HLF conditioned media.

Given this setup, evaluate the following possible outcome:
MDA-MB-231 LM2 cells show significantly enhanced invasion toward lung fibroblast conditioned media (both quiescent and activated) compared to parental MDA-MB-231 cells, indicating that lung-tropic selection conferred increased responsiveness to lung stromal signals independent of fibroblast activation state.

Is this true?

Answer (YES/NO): NO